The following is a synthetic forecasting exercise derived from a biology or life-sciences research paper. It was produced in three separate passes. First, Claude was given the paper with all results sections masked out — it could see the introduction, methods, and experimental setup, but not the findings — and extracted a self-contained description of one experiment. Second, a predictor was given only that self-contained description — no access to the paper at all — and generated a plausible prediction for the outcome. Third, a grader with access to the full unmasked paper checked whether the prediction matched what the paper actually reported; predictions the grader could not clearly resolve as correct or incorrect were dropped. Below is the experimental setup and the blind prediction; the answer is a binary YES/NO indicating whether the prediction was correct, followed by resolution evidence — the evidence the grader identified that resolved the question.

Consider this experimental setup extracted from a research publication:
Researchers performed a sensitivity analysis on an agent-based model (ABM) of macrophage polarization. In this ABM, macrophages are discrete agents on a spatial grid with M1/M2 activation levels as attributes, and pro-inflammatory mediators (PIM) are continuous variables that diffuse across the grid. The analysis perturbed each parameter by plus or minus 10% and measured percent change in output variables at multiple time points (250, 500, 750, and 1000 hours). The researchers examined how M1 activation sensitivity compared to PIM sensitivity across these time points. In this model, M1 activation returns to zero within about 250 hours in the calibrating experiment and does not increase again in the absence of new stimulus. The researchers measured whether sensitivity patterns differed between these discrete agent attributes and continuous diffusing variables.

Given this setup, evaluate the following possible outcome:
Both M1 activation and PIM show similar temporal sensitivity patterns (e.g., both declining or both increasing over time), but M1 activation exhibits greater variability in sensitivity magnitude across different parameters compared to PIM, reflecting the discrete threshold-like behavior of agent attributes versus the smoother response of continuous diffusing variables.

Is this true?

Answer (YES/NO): NO